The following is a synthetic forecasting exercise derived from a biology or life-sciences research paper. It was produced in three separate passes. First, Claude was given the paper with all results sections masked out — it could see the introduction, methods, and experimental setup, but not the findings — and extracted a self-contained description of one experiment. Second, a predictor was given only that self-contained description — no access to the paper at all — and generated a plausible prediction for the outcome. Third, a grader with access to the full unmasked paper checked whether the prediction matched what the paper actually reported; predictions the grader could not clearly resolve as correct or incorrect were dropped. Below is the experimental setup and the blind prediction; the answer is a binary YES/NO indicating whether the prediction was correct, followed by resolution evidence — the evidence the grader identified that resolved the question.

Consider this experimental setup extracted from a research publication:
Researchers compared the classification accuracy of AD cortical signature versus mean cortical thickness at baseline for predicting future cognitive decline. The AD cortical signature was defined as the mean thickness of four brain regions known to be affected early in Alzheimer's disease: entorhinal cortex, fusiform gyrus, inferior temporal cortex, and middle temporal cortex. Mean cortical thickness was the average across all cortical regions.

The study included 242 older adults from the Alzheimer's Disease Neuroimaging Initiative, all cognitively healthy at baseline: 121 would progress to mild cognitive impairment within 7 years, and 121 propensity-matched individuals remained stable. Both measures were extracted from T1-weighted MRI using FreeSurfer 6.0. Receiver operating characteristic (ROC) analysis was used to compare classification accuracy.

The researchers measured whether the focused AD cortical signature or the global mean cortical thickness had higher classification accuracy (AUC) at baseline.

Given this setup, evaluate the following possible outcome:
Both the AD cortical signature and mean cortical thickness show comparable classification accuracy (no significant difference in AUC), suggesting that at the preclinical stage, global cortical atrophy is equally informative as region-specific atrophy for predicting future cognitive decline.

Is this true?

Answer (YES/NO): NO